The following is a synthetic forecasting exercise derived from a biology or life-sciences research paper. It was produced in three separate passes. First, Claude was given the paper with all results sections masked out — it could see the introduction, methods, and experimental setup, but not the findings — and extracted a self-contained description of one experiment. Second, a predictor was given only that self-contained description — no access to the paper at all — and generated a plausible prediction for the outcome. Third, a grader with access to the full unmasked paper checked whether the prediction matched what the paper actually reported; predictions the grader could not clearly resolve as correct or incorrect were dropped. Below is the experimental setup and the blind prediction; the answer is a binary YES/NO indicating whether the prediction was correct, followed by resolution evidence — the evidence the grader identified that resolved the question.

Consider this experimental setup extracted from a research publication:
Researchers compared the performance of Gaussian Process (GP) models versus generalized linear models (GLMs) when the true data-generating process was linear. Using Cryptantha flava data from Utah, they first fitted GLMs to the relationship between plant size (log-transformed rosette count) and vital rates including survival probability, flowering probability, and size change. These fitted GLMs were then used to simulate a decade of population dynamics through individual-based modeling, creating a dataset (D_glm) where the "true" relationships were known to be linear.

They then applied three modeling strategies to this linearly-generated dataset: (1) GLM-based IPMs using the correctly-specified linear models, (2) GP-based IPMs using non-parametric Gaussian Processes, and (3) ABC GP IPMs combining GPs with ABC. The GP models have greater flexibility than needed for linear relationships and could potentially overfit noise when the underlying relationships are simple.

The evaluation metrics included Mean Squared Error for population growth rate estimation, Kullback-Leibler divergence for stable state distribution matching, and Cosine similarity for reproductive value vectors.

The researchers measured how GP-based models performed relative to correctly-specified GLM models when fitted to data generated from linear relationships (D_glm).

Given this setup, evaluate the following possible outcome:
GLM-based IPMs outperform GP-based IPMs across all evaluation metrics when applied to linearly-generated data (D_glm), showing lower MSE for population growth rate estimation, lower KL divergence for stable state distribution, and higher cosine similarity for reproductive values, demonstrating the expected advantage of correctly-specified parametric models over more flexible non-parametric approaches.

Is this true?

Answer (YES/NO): NO